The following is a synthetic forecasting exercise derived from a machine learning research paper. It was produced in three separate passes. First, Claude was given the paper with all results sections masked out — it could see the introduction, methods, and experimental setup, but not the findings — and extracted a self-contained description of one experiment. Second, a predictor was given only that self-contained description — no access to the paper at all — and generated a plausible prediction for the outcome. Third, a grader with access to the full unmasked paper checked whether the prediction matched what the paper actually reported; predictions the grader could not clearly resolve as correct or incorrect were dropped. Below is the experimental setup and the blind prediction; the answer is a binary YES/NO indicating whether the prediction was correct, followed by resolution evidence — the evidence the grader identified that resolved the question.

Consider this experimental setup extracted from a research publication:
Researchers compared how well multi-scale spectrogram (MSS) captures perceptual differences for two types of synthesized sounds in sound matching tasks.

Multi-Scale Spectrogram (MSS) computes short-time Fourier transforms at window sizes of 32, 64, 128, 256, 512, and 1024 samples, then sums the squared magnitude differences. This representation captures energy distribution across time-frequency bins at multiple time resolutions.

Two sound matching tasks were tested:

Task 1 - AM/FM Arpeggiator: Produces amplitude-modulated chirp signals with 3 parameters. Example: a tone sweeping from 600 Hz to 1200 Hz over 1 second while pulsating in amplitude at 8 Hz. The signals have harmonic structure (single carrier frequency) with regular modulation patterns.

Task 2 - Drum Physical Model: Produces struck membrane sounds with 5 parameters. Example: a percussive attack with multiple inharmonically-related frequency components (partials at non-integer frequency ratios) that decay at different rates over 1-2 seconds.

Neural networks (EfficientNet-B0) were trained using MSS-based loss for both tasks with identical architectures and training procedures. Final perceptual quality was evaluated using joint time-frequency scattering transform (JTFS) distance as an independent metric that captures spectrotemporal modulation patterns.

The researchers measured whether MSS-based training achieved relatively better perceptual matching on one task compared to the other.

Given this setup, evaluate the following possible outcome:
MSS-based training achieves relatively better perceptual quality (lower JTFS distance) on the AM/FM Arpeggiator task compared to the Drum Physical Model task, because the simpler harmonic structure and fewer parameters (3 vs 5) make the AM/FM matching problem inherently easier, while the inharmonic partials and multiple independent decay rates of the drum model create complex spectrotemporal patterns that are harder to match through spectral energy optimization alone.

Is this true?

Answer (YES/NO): YES